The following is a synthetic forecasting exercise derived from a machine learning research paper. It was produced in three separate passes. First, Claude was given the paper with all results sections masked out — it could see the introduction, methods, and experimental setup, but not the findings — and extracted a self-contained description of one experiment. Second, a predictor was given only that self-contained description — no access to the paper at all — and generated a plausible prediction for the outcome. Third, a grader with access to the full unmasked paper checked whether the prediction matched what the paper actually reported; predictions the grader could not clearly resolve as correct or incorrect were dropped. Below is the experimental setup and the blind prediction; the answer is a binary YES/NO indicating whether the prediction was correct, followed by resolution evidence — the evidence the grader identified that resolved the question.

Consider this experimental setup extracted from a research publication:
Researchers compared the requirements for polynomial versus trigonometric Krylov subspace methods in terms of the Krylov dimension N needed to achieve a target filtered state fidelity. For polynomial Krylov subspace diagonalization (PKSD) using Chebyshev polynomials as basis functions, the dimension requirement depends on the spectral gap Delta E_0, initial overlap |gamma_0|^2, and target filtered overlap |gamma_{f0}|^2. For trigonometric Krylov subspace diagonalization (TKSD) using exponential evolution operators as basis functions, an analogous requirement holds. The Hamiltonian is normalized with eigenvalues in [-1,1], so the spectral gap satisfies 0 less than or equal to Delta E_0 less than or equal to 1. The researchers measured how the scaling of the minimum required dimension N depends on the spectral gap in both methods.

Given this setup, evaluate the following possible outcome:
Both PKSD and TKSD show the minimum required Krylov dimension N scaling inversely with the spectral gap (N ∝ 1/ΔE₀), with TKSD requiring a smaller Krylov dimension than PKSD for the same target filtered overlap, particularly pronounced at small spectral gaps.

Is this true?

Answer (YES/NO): NO